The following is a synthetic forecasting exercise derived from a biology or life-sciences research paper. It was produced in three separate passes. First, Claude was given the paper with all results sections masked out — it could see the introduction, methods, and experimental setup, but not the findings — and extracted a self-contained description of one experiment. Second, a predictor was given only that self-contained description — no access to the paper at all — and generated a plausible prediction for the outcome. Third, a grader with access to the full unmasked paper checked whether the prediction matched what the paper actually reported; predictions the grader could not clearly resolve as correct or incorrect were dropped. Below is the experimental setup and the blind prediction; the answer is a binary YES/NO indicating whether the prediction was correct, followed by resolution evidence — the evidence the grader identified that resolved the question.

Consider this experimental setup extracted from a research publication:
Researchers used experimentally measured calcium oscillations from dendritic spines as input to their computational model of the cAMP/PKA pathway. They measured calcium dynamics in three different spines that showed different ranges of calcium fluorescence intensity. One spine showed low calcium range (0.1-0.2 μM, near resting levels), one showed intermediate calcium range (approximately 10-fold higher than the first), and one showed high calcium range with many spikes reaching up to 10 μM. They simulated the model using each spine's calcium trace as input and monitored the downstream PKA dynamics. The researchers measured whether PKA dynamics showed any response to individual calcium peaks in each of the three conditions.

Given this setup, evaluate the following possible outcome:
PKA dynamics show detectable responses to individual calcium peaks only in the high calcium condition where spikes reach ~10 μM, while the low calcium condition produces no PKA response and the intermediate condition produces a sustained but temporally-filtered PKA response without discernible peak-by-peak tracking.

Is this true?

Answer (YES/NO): YES